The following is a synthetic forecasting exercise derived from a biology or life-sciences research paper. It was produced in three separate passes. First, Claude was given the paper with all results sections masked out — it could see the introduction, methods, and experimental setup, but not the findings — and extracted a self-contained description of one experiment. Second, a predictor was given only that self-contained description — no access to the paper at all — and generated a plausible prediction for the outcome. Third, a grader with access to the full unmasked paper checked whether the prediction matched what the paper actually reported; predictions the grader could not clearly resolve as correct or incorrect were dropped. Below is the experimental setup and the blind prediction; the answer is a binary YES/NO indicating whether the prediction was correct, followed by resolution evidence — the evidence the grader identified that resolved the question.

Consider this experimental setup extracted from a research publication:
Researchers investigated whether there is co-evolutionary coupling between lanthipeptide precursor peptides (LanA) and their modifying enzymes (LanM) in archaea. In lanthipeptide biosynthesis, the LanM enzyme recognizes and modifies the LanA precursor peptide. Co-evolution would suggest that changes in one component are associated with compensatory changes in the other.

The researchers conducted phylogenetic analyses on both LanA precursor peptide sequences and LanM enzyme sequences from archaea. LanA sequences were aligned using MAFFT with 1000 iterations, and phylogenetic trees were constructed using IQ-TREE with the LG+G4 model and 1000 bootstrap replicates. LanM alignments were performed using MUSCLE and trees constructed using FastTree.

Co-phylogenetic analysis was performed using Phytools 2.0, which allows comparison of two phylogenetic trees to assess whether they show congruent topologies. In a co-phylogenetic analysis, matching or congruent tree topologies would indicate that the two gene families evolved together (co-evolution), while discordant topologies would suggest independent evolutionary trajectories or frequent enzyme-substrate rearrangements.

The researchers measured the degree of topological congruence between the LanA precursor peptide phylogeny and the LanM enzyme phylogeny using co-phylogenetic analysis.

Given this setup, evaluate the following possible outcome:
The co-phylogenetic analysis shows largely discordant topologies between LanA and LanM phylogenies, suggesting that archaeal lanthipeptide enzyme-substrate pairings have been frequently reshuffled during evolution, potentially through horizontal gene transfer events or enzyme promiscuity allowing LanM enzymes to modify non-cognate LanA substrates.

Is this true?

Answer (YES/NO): NO